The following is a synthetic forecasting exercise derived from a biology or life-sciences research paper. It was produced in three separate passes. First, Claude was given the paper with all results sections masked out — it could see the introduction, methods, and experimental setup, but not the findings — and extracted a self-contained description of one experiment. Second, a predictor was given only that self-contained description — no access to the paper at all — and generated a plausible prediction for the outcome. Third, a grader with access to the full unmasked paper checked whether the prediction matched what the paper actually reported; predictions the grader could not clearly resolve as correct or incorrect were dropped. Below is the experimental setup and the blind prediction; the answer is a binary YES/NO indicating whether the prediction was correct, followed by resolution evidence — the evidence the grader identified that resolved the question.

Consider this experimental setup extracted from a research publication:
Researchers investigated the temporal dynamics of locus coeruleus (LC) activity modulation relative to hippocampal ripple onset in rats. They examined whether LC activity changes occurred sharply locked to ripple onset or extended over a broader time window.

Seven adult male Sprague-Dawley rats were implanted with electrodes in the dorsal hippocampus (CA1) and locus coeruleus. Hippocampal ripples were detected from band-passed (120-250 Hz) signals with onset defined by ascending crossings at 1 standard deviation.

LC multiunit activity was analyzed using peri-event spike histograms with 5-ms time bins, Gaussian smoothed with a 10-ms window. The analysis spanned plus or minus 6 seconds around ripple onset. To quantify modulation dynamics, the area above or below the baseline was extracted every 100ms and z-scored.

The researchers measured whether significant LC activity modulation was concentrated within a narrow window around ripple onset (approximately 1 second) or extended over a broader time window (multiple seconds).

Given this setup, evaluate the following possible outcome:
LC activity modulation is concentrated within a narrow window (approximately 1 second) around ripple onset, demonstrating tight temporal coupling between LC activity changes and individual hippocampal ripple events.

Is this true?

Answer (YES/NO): NO